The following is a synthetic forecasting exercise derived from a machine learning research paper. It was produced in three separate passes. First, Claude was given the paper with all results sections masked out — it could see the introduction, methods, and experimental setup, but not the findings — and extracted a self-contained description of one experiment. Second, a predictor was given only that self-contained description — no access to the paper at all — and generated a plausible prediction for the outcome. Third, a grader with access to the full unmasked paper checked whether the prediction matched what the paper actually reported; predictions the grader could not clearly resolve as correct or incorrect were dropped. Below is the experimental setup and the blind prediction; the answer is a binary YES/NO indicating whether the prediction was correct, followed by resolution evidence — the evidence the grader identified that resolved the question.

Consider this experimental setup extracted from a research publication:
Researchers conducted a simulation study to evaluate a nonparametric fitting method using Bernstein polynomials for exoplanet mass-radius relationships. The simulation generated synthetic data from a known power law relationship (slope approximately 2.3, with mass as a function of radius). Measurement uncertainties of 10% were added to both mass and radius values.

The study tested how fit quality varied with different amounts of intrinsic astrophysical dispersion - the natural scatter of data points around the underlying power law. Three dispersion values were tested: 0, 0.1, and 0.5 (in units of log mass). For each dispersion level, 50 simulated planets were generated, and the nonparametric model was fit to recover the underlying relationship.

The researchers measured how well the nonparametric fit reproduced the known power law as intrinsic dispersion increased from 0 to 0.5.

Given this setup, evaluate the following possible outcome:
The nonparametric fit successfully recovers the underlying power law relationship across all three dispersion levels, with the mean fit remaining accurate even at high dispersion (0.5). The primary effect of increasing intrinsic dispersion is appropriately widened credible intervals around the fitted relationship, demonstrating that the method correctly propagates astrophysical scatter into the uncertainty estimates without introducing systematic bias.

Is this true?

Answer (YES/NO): NO